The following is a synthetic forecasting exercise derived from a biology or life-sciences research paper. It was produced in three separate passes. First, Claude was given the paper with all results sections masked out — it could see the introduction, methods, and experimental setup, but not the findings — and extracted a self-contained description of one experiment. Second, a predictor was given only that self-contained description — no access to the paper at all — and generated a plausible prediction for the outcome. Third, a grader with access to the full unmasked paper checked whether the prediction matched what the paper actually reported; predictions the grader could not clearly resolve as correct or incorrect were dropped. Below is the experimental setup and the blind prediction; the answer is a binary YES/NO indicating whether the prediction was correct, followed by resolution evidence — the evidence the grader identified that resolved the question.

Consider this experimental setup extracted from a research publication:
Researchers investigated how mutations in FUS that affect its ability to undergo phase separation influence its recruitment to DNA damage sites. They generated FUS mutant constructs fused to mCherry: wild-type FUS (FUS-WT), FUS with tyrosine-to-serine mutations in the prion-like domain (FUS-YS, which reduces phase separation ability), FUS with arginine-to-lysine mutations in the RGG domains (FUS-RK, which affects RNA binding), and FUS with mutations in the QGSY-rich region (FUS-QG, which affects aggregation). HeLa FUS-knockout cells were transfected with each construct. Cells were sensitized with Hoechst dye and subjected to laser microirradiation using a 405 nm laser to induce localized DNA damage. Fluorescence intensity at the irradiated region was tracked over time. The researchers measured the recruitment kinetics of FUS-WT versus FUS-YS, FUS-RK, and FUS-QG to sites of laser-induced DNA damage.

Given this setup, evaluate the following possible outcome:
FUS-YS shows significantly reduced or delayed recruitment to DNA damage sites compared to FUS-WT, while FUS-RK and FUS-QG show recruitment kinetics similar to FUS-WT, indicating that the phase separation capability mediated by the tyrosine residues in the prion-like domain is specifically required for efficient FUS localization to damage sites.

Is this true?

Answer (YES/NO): NO